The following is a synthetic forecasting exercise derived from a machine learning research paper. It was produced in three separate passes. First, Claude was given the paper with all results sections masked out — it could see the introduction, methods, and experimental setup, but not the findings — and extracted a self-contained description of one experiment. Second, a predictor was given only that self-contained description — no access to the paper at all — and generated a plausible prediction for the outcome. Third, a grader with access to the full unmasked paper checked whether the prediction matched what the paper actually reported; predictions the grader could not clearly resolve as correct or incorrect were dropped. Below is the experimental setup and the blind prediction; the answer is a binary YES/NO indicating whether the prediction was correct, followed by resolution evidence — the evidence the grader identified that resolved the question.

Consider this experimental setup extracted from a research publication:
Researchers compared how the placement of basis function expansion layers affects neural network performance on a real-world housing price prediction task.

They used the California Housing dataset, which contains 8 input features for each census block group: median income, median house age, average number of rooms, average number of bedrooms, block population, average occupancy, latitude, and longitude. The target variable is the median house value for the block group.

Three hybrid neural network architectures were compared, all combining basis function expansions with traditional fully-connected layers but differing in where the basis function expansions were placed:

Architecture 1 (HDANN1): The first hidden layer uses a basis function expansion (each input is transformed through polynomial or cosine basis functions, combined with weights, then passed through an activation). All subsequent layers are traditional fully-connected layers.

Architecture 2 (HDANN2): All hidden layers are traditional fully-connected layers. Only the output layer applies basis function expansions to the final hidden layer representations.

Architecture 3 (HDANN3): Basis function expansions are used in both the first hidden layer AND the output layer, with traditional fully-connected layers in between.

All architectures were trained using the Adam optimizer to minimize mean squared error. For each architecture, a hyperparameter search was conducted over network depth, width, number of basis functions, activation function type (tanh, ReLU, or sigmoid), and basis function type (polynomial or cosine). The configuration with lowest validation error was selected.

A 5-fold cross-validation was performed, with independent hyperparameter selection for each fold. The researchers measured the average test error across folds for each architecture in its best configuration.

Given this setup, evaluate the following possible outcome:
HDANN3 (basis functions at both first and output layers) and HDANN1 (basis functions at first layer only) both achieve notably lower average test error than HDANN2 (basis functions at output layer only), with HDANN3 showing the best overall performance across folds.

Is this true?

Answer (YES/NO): NO